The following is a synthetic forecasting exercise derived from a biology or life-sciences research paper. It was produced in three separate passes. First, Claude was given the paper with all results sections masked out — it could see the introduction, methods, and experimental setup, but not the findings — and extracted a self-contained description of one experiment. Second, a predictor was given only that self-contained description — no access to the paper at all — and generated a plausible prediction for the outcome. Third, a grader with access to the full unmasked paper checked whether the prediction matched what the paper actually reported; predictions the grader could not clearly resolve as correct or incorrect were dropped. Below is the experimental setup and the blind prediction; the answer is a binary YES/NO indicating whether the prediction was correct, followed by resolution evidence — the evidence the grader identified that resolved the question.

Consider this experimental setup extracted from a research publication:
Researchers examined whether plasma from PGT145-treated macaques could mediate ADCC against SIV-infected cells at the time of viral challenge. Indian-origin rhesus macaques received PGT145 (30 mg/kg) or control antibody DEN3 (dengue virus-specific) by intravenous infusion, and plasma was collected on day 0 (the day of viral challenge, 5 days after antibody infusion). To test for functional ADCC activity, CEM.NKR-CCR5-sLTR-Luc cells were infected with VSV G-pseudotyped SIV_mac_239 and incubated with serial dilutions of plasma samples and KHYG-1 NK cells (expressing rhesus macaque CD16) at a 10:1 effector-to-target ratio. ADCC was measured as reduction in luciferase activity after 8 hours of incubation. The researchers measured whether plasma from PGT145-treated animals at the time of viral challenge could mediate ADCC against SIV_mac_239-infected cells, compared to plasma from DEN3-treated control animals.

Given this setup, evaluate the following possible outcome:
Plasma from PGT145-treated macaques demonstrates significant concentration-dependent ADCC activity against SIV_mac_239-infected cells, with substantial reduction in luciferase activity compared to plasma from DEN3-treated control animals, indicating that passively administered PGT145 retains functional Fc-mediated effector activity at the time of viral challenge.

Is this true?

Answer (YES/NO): YES